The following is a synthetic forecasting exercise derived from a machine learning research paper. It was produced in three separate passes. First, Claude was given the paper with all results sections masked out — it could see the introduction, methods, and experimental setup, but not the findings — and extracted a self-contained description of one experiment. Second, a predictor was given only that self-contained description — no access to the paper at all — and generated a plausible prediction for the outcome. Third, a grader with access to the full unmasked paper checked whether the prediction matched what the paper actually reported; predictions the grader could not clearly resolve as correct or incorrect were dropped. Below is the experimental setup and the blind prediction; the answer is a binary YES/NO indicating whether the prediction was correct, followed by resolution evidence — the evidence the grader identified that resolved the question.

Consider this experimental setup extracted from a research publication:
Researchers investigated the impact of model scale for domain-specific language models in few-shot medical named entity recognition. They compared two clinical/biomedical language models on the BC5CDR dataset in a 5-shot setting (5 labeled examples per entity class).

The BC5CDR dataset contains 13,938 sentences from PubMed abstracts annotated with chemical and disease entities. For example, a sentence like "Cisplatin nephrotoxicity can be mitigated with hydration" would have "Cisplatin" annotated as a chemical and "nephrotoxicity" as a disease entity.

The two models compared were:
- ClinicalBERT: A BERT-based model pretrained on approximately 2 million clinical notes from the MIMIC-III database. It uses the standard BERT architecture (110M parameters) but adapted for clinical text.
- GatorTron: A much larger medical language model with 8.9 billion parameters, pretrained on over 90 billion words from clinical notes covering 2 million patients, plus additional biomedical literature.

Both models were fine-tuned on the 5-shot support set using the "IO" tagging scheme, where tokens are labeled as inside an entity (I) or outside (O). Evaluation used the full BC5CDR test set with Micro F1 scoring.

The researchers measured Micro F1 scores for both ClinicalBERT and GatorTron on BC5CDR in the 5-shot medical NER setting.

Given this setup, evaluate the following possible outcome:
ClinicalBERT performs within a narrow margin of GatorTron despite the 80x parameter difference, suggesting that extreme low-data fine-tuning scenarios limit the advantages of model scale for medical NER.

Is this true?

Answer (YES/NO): NO